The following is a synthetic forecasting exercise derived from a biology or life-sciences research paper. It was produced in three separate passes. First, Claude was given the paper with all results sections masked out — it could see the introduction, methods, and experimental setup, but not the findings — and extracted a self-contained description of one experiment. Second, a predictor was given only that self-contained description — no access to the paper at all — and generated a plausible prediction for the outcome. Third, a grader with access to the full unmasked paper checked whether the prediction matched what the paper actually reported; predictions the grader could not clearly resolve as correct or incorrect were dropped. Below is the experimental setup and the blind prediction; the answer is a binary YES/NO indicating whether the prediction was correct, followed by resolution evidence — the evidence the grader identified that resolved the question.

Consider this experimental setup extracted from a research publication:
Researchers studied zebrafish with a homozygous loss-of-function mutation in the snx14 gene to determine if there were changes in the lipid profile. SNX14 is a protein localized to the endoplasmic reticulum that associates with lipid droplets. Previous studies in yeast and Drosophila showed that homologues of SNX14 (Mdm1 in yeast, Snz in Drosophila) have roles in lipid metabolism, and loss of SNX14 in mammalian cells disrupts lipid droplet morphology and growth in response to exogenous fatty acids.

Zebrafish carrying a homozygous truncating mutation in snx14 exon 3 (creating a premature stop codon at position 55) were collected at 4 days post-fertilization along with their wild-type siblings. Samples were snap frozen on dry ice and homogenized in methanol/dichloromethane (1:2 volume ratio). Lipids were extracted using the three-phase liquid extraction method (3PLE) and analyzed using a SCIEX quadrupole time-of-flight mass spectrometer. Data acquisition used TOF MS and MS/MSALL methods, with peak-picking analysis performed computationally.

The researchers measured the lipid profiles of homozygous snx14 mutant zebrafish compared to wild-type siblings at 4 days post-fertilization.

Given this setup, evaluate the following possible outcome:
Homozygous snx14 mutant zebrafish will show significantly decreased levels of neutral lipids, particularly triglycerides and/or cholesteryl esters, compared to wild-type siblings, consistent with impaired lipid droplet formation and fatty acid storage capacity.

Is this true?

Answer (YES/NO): NO